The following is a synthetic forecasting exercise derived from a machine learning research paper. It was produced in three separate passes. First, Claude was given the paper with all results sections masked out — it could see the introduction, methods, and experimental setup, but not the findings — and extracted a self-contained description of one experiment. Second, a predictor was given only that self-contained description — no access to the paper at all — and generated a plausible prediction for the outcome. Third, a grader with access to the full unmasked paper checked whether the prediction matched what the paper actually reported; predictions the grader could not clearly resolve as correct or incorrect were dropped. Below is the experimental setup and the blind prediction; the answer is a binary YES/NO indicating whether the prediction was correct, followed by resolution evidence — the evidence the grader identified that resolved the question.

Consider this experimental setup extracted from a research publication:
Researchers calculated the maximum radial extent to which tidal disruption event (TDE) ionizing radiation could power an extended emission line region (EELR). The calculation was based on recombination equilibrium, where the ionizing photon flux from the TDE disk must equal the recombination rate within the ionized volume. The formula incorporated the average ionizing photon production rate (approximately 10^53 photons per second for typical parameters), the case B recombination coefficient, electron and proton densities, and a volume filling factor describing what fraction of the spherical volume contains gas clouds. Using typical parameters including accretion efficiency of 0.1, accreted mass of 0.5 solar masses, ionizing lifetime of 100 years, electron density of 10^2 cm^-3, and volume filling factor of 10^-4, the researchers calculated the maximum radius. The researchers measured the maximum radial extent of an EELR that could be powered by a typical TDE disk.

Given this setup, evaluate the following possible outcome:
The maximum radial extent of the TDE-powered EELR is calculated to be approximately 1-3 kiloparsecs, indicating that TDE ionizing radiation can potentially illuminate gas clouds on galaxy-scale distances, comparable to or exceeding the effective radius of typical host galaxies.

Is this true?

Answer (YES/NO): NO